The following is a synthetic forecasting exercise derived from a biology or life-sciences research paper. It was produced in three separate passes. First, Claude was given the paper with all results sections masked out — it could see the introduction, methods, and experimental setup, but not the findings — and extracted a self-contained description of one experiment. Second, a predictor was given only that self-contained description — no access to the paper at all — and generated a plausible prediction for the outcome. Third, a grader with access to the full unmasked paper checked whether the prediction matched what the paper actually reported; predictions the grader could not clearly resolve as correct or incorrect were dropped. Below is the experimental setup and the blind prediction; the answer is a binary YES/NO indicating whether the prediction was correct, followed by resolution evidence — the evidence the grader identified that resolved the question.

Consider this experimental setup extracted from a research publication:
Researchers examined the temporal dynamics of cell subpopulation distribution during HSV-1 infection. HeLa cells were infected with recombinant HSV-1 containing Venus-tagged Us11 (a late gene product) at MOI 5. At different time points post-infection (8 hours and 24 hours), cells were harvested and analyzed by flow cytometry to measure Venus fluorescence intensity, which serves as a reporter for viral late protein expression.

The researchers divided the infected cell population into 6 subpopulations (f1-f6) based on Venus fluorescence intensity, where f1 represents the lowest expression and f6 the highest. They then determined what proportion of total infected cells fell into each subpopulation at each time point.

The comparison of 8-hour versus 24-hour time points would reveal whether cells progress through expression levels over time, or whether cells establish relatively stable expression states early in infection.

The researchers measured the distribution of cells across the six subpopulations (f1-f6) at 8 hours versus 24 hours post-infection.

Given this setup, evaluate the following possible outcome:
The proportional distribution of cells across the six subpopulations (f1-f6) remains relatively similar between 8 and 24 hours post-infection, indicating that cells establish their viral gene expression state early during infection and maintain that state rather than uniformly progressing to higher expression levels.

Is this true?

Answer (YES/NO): NO